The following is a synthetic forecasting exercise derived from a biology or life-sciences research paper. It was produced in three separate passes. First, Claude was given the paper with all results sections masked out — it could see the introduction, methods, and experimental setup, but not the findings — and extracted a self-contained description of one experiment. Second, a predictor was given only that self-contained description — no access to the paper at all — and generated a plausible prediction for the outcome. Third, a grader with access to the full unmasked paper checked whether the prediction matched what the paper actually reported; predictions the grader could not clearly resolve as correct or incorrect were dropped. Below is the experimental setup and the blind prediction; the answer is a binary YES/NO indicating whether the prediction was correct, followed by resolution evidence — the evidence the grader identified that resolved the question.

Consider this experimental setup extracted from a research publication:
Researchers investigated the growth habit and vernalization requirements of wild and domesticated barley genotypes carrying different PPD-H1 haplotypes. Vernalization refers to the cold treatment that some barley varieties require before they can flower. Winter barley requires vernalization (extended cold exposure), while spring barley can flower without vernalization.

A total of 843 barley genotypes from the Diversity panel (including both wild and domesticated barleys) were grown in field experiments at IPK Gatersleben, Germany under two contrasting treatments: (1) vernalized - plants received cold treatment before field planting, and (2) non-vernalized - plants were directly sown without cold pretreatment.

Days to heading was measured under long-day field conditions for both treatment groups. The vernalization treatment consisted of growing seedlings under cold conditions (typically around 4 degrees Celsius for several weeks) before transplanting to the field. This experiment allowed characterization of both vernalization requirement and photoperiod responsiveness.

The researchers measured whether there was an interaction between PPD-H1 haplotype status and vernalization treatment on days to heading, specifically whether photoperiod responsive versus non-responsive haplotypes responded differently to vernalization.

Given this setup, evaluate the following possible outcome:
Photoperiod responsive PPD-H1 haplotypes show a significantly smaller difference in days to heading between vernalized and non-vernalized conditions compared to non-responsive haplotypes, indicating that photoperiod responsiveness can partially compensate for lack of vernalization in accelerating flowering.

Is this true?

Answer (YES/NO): NO